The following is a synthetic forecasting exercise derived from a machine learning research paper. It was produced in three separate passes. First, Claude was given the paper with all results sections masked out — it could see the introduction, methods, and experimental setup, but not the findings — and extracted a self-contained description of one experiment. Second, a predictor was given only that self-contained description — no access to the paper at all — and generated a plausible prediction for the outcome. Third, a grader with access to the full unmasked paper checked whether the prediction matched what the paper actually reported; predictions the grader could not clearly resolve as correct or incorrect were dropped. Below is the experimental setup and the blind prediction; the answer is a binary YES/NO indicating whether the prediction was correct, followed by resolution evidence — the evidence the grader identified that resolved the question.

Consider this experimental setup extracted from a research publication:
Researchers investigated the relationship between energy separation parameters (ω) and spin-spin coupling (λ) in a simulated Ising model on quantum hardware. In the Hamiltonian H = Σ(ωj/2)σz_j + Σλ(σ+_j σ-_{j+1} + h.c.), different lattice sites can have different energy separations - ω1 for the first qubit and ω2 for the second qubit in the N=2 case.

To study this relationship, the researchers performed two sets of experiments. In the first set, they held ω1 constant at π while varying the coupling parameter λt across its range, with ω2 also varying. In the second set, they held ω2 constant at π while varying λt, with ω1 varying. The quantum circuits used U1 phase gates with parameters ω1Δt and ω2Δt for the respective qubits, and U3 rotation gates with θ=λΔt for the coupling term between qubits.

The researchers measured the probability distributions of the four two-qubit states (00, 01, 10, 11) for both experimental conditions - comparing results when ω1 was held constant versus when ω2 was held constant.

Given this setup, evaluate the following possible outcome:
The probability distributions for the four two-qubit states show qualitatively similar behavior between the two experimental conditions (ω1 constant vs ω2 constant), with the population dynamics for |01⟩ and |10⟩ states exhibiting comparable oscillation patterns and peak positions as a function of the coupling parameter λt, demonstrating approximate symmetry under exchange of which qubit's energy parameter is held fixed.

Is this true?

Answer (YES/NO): NO